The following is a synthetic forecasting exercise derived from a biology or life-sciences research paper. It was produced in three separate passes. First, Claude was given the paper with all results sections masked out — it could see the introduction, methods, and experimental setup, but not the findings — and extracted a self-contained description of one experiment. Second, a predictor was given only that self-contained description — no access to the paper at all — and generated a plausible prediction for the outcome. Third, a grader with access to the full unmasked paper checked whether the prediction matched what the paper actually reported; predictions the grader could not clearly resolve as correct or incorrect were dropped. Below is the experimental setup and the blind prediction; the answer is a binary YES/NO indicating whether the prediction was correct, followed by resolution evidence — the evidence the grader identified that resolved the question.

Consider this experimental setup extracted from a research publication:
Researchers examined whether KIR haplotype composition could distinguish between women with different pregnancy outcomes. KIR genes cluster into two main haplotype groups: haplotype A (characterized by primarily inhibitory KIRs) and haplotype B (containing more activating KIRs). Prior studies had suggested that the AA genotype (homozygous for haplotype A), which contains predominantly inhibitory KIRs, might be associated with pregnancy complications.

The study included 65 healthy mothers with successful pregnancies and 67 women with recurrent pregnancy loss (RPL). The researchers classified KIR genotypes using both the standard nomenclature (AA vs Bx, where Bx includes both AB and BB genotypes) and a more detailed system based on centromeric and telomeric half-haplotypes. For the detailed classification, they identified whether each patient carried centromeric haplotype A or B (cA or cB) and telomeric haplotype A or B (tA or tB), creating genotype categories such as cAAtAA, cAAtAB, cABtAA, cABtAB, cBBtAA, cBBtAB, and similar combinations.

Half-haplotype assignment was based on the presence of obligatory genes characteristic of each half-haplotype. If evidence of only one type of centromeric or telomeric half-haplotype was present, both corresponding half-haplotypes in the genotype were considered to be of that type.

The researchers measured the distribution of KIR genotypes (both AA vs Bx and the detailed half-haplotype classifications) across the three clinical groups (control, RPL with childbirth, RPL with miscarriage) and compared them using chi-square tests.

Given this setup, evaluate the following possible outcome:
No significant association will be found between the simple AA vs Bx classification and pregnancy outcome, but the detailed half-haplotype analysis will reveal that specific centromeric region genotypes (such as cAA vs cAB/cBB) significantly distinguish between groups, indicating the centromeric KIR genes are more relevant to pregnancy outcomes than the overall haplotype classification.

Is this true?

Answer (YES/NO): NO